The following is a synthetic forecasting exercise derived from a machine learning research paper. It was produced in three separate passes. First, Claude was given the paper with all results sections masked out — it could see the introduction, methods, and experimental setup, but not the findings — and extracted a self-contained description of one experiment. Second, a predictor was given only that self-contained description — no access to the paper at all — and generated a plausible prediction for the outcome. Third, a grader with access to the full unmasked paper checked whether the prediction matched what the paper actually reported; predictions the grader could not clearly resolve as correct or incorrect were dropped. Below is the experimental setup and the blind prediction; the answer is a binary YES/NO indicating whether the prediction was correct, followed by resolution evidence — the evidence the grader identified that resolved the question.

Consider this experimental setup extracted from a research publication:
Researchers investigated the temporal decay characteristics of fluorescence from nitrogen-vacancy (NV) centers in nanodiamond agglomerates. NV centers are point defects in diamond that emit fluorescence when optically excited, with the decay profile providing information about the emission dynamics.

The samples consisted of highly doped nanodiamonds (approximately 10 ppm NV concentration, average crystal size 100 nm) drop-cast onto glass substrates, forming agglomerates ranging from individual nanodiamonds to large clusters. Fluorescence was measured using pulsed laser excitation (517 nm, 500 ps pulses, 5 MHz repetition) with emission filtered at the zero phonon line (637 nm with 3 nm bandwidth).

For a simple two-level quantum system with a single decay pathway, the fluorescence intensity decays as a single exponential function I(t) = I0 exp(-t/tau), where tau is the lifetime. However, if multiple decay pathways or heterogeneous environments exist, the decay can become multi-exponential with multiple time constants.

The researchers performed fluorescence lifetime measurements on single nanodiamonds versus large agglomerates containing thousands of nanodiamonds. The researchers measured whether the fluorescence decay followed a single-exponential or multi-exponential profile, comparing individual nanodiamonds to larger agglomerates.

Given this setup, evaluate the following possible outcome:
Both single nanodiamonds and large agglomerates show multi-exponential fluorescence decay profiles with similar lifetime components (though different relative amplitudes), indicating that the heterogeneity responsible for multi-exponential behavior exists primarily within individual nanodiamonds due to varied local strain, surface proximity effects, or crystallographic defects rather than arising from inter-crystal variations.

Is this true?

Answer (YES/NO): NO